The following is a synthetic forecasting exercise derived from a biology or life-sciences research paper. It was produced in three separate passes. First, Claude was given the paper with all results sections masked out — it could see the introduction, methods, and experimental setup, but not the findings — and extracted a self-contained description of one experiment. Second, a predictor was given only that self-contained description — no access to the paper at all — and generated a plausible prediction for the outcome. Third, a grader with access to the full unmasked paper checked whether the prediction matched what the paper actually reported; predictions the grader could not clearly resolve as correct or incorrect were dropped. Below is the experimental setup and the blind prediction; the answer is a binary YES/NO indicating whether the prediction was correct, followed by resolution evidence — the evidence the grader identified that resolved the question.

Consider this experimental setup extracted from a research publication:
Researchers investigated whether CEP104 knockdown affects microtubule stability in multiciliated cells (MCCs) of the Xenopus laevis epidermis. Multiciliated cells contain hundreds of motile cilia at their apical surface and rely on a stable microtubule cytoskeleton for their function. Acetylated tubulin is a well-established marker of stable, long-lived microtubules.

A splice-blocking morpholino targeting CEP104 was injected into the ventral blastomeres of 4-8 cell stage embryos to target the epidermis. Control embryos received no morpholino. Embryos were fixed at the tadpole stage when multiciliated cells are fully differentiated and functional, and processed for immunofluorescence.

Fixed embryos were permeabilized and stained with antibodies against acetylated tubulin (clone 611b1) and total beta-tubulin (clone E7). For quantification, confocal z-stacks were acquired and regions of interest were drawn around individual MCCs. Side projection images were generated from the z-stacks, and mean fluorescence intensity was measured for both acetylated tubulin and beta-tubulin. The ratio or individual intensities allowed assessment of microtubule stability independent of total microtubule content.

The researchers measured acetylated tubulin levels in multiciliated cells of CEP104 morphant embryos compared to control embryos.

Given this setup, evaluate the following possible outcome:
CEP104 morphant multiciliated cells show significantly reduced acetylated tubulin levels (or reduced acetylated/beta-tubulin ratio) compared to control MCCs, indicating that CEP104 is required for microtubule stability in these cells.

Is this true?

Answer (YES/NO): YES